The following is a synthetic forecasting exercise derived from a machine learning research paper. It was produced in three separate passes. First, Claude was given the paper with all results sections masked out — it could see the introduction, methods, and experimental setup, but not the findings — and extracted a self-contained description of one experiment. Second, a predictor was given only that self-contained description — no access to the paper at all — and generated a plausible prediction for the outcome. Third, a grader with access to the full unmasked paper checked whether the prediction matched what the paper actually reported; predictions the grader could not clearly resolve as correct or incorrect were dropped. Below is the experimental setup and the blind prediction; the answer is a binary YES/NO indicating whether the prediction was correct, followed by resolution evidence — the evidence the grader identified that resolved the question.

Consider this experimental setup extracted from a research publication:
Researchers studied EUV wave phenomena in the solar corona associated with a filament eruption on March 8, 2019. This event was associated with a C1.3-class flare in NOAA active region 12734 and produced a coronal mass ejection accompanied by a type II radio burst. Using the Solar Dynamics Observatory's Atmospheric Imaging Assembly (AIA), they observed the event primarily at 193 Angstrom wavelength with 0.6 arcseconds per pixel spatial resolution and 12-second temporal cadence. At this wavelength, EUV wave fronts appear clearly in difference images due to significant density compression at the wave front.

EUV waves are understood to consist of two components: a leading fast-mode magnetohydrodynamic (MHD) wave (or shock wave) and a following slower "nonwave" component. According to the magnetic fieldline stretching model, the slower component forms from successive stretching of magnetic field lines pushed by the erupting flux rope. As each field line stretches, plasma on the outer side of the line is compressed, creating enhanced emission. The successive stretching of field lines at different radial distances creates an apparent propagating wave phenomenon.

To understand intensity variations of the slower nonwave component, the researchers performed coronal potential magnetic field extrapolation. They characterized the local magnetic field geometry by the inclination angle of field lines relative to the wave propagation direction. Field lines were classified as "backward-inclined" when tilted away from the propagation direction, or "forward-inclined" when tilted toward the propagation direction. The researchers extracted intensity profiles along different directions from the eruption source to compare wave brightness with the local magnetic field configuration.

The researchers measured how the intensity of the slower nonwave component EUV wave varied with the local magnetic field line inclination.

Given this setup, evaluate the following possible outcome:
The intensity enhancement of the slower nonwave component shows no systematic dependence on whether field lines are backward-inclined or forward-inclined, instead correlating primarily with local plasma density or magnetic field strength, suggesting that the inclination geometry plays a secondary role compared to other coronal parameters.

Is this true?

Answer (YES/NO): NO